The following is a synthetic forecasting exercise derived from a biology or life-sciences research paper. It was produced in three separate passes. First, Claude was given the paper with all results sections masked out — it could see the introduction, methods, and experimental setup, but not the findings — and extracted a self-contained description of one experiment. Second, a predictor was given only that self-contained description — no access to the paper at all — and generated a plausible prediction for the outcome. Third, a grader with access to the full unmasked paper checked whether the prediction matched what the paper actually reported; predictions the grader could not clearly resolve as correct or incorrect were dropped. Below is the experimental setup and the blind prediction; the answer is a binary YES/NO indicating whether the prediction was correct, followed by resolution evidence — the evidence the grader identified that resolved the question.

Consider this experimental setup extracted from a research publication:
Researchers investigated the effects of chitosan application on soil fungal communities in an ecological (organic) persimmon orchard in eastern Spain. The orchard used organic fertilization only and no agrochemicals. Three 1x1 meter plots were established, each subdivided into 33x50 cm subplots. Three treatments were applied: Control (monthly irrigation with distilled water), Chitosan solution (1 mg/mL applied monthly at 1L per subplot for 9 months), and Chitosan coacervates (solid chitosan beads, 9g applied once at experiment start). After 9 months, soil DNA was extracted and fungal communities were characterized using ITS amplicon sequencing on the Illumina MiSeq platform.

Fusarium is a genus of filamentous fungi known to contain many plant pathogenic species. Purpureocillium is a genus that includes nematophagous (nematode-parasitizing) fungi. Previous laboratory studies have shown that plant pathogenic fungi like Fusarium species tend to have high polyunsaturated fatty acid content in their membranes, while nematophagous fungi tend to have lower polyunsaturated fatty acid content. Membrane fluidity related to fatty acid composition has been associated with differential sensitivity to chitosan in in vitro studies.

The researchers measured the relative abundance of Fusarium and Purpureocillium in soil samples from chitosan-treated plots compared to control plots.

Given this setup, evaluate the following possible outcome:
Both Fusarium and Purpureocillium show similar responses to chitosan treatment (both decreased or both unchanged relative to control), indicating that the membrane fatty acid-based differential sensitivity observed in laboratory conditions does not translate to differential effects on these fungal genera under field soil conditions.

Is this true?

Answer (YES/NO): NO